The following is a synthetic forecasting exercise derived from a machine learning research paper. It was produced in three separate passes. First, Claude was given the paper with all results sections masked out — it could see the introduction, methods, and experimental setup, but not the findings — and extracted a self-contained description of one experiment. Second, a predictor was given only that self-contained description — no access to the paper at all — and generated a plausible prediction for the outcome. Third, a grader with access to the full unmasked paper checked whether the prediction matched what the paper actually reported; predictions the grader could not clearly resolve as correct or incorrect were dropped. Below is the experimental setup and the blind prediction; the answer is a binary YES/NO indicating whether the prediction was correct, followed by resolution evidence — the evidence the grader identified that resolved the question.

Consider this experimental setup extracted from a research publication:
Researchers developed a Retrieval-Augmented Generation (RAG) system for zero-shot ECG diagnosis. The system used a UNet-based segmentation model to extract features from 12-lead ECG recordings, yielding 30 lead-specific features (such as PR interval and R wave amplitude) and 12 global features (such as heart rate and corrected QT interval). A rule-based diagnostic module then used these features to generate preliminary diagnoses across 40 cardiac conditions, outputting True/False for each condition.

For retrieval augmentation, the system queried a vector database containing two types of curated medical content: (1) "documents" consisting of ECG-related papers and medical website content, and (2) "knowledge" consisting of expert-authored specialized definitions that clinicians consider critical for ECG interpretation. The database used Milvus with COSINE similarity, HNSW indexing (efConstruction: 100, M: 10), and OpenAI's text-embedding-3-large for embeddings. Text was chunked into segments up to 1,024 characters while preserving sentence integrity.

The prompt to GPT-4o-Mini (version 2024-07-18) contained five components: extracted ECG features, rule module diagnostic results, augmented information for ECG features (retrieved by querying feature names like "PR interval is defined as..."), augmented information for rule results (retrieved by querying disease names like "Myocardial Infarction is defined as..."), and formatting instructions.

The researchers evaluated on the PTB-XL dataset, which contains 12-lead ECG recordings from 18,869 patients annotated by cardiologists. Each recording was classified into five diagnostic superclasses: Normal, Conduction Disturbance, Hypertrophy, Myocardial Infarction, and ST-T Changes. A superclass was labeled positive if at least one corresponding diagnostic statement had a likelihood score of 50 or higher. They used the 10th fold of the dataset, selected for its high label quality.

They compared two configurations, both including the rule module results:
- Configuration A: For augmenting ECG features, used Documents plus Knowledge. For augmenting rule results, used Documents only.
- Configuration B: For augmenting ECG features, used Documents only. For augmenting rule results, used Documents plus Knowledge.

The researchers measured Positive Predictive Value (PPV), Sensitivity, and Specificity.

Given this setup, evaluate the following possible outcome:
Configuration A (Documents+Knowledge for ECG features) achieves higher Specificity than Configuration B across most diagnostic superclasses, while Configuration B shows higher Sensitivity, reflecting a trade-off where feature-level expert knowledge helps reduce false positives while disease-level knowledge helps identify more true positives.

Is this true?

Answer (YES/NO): NO